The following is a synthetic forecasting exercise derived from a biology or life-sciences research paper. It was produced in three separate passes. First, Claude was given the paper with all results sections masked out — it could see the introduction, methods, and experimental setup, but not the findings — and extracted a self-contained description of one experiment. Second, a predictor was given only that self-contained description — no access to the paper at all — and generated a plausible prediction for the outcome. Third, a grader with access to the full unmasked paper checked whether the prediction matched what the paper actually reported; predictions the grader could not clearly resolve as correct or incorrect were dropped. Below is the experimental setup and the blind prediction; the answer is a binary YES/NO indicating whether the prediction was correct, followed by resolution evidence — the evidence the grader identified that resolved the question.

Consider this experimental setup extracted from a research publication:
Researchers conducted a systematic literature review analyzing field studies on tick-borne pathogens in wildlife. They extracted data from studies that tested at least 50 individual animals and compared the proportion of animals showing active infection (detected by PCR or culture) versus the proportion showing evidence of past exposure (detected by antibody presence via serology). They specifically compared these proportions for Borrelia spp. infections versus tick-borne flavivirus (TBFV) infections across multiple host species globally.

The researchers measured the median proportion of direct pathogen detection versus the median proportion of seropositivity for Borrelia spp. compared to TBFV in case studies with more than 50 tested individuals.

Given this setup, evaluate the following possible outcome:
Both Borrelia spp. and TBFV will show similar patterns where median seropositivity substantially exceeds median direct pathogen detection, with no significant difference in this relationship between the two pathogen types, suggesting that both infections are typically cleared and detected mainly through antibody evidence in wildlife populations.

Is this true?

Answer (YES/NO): YES